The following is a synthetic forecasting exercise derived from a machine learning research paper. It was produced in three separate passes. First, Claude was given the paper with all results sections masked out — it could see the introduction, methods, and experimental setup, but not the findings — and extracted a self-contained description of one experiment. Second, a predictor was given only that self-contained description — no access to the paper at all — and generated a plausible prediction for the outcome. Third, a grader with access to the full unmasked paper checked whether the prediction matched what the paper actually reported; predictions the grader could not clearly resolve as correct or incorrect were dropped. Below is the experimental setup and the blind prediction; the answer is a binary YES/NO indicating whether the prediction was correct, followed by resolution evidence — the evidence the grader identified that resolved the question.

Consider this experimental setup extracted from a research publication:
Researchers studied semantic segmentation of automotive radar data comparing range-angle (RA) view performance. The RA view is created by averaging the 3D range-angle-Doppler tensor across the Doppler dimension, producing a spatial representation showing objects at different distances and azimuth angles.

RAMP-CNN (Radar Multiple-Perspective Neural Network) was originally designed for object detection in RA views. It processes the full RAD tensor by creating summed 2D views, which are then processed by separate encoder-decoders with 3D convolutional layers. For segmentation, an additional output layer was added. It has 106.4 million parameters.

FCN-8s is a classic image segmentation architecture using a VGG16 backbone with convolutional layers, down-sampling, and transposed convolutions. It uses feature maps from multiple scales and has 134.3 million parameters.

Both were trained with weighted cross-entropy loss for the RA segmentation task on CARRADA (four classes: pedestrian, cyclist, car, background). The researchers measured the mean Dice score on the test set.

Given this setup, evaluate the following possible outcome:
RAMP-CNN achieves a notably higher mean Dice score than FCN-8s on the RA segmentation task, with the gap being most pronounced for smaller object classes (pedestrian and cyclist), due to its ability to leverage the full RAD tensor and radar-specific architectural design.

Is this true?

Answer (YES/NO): NO